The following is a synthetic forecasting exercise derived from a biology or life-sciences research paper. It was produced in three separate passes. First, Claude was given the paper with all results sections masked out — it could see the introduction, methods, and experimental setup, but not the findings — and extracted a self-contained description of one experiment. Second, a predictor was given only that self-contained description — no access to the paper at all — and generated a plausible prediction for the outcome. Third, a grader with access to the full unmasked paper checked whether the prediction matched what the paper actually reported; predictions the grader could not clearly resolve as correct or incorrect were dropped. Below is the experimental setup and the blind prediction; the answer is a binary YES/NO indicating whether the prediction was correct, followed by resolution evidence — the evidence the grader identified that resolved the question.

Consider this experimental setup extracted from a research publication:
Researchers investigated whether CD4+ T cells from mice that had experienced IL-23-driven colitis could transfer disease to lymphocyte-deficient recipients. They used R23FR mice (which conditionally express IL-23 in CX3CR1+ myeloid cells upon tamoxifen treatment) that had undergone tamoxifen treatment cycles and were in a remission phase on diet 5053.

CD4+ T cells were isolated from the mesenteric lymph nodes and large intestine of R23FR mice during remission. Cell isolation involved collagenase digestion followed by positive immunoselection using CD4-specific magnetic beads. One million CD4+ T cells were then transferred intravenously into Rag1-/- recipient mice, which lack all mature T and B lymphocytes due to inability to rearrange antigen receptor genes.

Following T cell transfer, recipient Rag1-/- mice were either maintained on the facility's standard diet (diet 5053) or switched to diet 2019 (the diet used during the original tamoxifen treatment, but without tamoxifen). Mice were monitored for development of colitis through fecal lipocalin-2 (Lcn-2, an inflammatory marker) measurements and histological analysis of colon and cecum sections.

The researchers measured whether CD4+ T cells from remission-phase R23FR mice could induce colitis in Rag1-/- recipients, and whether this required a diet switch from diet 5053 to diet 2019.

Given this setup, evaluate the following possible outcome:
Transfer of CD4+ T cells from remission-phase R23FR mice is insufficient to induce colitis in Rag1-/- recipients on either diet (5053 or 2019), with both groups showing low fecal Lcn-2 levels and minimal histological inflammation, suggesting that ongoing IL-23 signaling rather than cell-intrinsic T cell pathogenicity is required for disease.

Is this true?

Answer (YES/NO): NO